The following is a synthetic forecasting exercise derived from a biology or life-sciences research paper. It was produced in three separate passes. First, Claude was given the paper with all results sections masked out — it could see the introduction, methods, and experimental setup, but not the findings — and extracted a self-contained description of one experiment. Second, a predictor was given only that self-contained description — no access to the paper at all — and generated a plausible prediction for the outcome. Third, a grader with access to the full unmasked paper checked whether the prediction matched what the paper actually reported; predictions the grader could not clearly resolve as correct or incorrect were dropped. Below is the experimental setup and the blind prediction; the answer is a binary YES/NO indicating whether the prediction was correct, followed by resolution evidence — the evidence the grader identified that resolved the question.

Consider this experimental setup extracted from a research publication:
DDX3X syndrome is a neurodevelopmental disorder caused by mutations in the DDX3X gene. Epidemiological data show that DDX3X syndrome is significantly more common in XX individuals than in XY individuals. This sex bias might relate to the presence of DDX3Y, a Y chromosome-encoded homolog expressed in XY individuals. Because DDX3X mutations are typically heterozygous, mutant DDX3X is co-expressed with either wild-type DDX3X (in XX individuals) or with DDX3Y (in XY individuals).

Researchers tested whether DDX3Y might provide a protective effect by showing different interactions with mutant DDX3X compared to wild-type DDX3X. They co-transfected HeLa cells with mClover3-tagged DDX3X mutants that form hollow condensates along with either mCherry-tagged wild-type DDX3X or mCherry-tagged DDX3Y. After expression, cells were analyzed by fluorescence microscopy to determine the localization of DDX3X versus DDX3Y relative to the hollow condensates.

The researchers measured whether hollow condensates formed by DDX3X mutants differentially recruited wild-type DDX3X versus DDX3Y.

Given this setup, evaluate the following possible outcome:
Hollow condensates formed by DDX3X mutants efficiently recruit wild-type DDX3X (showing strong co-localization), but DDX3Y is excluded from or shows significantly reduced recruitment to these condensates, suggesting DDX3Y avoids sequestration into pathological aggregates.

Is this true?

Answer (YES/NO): NO